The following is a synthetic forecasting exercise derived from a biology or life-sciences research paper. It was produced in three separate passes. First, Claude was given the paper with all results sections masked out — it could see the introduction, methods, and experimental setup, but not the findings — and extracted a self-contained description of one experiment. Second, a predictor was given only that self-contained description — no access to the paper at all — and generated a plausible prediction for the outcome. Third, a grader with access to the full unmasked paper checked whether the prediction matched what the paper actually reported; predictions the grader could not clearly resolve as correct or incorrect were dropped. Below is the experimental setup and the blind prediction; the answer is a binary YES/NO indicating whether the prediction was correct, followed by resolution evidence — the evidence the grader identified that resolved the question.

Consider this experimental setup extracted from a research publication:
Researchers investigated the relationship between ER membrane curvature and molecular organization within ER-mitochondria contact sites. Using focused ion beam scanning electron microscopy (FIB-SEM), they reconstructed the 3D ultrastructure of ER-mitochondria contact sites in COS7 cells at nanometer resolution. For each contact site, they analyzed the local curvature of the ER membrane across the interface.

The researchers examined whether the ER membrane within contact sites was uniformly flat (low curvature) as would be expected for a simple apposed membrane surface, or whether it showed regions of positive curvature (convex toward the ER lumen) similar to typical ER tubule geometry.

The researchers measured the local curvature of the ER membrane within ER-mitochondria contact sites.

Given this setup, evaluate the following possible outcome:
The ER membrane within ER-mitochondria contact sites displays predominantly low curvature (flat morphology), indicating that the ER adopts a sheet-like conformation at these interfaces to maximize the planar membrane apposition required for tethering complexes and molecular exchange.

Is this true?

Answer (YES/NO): NO